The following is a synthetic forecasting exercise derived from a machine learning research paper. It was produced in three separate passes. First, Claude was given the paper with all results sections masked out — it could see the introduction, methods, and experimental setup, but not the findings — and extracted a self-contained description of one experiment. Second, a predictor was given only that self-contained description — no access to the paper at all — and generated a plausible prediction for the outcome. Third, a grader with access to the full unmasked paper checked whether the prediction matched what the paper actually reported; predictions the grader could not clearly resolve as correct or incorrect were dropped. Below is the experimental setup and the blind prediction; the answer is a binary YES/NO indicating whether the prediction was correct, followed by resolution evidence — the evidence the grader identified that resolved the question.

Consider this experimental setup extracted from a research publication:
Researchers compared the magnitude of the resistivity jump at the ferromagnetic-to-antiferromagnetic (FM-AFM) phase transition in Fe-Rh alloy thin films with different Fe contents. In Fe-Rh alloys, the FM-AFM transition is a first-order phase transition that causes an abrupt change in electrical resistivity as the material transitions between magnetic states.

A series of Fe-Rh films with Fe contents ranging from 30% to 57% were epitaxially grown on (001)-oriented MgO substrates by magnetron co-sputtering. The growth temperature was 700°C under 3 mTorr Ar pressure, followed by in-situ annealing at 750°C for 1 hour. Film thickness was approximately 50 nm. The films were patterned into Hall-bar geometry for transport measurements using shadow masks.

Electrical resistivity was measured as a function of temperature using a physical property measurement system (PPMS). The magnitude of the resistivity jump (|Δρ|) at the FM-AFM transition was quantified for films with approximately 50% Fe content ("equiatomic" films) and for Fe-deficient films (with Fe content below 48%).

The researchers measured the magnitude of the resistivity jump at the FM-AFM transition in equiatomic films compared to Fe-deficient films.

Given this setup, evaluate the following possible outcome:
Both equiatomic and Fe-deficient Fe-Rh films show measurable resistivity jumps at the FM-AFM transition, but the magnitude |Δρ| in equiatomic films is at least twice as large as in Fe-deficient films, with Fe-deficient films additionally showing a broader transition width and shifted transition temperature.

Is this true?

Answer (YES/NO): NO